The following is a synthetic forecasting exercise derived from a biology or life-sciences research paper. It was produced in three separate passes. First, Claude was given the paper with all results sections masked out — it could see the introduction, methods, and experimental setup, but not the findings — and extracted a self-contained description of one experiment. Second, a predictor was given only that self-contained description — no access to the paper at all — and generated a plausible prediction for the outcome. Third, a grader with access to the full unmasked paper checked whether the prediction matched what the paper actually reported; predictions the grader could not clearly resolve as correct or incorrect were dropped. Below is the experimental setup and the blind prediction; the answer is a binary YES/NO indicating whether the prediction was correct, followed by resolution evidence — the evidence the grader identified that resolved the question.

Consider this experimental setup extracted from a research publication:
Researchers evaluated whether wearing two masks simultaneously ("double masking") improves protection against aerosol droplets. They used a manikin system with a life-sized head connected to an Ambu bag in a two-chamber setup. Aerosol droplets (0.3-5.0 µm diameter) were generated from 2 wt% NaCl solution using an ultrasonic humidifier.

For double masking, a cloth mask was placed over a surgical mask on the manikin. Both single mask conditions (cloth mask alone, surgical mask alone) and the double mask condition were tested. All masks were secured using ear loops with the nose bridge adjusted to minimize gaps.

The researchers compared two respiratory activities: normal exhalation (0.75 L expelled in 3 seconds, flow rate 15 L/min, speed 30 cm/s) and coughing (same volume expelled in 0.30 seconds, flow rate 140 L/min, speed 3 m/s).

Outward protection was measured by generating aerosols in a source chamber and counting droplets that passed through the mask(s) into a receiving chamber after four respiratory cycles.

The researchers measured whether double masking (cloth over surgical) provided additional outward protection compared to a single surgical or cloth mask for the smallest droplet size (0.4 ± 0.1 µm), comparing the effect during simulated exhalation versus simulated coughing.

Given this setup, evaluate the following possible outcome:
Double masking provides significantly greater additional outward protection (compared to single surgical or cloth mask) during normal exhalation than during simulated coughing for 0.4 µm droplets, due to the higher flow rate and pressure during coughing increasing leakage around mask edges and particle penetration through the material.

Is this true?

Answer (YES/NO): NO